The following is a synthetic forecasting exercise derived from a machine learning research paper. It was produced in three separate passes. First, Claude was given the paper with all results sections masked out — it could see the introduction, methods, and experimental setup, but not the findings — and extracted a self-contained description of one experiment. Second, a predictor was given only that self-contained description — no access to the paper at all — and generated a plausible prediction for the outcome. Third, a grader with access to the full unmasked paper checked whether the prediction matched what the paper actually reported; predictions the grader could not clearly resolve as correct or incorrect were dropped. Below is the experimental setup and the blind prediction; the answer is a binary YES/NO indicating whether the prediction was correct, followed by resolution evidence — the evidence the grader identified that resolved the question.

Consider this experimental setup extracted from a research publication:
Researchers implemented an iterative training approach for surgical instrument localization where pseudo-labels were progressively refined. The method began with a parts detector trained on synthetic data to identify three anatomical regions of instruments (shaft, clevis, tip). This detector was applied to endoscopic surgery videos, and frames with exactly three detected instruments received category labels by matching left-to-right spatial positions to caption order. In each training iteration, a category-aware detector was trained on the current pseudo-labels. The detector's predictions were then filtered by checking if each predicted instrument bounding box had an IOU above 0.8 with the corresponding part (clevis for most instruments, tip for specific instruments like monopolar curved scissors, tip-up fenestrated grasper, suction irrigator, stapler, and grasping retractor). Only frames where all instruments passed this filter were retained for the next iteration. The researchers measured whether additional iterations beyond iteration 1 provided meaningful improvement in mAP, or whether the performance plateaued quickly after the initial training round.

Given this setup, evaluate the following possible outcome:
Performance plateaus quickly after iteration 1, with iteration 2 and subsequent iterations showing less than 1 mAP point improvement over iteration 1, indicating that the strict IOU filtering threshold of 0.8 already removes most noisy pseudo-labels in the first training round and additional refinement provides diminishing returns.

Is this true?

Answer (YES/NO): NO